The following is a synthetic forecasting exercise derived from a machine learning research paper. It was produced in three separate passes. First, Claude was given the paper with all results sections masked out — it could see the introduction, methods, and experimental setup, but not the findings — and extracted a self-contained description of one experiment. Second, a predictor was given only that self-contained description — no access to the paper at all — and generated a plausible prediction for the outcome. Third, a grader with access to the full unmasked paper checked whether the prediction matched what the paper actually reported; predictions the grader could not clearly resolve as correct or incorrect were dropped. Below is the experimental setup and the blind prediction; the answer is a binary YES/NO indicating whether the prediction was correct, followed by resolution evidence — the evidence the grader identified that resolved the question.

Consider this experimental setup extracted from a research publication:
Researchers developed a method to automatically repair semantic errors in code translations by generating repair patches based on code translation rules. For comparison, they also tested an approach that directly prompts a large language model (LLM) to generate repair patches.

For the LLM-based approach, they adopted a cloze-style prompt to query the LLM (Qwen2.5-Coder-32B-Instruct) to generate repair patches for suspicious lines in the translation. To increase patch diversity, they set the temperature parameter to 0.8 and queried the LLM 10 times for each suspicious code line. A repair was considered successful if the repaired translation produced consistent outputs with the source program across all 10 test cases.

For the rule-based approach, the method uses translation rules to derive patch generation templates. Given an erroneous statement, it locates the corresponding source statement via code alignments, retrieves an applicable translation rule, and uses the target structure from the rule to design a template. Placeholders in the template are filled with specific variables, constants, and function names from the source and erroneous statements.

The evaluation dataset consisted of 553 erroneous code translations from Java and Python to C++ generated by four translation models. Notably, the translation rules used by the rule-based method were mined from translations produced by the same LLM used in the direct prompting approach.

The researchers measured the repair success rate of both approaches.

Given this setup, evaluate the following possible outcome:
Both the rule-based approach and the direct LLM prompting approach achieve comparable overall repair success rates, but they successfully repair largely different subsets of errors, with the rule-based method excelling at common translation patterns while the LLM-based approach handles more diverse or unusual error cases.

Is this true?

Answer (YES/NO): NO